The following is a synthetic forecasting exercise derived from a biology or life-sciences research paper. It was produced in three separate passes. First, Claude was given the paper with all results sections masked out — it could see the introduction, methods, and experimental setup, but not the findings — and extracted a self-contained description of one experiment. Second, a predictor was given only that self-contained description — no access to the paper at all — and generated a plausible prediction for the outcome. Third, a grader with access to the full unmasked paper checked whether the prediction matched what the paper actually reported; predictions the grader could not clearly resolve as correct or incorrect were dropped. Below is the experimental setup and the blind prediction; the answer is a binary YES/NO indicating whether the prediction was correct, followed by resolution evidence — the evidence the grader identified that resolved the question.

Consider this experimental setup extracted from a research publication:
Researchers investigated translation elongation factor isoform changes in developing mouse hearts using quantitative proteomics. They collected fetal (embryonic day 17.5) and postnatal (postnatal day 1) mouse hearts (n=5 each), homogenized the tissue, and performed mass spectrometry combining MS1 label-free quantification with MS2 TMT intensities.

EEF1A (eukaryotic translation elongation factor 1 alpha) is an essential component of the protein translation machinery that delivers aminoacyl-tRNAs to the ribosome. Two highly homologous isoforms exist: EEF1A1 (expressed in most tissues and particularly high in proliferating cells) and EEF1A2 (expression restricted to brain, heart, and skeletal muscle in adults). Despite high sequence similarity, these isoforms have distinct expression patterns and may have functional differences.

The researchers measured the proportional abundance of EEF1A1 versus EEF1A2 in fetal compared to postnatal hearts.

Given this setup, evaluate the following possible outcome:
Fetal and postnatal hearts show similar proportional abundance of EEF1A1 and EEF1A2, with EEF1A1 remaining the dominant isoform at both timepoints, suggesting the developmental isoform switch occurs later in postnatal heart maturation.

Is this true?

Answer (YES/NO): NO